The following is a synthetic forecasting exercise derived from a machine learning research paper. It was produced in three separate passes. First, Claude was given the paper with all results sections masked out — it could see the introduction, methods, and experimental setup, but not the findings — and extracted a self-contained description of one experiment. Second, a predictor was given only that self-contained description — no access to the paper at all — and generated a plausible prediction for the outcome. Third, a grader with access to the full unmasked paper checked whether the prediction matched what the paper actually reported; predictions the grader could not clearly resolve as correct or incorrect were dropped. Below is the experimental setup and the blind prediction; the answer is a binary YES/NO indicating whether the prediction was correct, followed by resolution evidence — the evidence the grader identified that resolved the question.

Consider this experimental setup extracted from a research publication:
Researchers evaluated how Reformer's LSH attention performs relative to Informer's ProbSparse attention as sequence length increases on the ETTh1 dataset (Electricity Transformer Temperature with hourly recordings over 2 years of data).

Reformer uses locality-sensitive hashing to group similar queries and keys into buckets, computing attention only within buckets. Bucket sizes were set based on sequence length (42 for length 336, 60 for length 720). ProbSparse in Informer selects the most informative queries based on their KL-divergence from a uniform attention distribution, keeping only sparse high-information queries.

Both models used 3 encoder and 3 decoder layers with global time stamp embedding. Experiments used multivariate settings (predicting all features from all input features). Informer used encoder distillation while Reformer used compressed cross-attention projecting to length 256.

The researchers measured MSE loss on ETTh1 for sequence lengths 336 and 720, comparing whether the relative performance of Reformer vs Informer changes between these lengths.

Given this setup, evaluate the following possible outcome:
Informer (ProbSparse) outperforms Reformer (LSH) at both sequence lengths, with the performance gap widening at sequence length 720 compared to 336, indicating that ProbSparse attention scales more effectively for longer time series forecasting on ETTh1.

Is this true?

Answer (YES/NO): NO